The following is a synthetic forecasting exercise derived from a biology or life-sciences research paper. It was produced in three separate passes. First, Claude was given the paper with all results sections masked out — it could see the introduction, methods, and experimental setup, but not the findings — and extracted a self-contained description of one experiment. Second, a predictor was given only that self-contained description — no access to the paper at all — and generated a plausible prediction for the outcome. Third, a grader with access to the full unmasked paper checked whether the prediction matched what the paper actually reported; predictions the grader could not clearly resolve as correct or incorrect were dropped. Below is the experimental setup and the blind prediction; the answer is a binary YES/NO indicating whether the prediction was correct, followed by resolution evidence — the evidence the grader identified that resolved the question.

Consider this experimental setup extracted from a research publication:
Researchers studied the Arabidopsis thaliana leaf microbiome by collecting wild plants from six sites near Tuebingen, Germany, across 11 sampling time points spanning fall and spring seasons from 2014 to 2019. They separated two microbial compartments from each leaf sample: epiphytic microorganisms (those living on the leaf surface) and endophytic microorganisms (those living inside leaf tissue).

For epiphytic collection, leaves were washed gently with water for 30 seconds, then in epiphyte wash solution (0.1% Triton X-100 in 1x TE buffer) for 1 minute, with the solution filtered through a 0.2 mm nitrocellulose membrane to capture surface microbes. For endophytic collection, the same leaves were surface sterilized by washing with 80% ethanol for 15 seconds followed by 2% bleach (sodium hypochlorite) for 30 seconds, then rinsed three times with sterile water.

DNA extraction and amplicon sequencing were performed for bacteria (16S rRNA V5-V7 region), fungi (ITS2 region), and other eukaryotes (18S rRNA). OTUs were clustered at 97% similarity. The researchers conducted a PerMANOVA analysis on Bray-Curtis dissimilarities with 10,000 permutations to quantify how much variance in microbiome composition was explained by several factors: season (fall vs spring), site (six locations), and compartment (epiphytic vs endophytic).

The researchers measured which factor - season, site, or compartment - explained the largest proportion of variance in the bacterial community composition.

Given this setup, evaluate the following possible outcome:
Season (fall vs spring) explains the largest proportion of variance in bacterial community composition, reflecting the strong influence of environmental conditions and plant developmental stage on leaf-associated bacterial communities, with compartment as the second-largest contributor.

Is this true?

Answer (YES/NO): NO